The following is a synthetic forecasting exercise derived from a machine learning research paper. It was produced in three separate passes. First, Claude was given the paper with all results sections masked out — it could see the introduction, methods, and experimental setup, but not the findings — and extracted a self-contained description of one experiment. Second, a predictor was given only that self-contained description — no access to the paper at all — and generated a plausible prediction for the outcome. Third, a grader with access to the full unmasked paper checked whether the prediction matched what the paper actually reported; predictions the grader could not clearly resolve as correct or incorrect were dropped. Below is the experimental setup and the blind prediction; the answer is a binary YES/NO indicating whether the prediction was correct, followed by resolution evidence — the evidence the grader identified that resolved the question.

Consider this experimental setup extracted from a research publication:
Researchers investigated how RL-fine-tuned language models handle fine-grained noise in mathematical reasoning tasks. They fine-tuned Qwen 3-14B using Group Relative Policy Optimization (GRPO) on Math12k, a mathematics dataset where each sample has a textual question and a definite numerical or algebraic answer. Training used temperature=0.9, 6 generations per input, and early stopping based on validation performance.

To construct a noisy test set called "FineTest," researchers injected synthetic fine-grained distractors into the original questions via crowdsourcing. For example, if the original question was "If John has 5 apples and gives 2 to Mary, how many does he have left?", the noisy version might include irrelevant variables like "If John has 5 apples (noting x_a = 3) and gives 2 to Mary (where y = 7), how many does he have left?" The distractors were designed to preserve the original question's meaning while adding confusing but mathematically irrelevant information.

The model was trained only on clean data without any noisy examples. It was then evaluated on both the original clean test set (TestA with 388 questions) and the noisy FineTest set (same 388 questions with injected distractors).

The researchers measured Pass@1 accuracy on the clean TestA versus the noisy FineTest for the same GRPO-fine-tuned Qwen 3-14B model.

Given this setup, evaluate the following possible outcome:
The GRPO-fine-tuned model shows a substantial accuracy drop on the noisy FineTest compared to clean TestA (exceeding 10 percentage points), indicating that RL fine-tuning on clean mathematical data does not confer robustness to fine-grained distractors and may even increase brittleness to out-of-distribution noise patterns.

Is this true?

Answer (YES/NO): NO